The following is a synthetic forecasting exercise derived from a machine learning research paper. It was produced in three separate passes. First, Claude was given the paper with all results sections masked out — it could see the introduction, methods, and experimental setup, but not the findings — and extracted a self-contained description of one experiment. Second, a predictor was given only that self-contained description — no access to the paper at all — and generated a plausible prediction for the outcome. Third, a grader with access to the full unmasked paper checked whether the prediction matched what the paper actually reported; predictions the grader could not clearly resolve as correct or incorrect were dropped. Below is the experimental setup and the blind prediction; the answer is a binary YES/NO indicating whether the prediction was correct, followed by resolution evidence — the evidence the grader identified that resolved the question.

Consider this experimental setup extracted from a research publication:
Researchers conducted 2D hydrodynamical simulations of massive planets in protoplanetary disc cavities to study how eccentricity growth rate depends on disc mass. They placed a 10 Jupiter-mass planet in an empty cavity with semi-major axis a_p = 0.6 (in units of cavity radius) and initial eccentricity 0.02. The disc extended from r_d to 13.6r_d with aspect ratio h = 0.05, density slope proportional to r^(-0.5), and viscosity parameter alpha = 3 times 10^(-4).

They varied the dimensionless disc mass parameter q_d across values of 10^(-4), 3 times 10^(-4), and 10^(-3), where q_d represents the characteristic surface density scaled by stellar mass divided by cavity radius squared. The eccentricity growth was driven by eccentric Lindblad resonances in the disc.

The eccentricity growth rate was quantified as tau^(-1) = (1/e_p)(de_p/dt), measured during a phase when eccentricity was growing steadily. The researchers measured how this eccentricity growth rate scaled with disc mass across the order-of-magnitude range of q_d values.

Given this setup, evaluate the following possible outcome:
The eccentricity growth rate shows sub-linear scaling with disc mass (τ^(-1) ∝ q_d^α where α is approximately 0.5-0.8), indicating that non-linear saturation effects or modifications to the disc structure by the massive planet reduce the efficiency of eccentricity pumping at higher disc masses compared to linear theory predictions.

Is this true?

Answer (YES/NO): NO